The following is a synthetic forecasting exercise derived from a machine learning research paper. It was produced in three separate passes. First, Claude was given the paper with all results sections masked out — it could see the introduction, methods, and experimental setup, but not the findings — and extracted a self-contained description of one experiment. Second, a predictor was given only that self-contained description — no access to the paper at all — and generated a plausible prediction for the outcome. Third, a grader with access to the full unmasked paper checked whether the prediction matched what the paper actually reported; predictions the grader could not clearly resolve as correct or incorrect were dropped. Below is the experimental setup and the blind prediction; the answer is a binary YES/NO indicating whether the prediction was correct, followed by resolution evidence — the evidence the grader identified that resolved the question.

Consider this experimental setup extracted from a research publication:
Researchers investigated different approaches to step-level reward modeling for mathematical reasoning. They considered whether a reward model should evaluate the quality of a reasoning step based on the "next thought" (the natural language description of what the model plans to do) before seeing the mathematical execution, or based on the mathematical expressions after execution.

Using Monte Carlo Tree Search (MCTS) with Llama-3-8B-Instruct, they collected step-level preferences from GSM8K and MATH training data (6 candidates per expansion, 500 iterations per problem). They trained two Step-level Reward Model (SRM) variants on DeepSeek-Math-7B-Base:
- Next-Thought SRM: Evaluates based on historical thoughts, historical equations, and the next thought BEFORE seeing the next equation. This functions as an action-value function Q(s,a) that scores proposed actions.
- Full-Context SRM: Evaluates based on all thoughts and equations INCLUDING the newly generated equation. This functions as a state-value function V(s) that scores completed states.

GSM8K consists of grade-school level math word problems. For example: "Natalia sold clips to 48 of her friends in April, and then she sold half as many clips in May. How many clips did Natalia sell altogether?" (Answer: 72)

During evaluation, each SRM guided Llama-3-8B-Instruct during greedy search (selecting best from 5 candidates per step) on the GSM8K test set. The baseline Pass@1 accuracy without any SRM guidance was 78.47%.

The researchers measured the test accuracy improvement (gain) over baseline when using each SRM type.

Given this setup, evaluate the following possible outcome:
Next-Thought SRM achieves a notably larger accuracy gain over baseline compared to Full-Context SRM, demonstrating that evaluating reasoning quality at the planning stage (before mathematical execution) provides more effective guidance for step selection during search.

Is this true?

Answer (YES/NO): NO